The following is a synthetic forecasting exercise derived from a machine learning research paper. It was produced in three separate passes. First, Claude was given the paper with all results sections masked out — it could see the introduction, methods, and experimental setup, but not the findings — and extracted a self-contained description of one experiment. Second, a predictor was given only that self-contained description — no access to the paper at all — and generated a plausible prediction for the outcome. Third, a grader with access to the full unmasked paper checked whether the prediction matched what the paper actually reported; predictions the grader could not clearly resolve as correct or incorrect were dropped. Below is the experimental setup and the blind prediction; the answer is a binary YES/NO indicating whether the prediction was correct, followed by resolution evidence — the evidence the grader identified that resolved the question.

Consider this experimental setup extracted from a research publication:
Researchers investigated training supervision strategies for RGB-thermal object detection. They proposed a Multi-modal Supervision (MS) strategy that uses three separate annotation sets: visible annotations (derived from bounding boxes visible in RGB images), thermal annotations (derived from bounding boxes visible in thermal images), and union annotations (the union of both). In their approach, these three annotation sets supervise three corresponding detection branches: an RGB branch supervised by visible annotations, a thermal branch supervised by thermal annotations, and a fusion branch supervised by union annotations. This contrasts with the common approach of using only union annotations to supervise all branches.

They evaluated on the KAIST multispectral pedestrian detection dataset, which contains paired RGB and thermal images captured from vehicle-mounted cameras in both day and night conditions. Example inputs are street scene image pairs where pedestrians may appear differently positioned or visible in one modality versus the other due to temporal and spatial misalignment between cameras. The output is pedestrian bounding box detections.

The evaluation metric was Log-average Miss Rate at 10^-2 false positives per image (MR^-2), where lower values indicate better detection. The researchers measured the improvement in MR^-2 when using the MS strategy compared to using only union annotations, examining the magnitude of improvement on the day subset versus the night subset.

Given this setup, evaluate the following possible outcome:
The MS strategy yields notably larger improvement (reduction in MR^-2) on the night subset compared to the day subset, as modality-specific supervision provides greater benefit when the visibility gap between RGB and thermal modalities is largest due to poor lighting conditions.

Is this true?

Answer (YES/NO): NO